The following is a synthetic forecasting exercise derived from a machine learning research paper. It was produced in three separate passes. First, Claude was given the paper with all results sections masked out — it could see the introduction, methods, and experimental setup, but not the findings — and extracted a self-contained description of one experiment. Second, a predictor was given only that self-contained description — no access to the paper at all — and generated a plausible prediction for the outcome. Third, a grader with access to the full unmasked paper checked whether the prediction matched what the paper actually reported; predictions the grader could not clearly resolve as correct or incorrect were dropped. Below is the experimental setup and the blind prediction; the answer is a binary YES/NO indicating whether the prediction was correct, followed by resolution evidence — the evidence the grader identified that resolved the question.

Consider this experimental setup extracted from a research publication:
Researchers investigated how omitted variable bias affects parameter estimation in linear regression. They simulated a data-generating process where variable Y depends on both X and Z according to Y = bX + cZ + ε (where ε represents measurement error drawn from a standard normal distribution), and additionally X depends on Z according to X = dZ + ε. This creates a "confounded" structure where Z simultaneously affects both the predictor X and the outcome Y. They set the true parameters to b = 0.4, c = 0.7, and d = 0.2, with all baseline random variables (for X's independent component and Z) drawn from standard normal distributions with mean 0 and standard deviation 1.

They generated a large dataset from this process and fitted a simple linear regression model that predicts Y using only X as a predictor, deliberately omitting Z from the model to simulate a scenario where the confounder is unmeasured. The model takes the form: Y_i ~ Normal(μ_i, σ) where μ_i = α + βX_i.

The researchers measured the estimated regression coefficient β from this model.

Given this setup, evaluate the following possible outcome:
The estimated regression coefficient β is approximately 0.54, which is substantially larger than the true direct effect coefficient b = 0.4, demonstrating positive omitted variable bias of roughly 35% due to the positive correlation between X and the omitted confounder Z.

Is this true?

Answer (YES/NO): YES